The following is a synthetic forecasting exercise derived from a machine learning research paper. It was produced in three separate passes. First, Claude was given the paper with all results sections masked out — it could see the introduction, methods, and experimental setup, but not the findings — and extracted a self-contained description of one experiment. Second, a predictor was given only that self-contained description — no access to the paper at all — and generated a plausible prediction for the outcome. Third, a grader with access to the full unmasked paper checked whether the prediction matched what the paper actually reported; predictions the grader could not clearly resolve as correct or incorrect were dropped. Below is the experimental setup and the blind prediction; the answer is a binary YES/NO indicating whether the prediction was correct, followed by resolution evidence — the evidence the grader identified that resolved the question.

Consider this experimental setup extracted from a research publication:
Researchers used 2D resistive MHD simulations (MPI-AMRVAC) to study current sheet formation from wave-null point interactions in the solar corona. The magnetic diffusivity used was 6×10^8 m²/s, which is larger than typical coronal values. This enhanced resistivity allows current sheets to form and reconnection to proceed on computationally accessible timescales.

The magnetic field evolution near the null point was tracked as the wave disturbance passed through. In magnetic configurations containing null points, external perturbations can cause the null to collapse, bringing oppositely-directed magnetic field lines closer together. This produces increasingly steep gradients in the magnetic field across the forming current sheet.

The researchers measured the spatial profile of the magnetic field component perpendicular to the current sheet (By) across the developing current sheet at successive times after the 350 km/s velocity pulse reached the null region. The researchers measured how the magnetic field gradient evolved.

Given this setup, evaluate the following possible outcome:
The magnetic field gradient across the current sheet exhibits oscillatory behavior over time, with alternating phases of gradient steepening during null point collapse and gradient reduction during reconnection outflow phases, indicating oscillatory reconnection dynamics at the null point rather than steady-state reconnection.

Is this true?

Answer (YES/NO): NO